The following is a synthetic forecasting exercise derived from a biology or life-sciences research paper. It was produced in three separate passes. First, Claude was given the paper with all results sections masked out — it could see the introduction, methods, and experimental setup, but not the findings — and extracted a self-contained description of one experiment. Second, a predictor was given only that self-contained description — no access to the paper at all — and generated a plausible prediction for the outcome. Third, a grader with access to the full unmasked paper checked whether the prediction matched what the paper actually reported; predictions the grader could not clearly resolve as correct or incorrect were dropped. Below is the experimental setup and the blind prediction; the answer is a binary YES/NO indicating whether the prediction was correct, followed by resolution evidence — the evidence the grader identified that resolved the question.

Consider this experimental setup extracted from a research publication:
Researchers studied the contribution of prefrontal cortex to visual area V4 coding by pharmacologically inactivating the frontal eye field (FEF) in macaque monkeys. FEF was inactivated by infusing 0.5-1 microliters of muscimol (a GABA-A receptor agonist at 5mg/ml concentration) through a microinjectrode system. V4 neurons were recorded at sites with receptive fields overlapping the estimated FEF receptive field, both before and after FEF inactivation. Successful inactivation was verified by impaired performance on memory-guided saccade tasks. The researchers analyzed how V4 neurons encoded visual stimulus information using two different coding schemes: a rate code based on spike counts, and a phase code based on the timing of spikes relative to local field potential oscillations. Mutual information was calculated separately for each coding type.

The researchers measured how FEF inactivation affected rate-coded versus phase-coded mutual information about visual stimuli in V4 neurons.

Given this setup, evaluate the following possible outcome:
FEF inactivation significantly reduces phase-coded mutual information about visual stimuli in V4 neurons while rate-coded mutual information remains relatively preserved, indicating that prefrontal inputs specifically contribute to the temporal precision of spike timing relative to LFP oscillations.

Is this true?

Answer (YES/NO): YES